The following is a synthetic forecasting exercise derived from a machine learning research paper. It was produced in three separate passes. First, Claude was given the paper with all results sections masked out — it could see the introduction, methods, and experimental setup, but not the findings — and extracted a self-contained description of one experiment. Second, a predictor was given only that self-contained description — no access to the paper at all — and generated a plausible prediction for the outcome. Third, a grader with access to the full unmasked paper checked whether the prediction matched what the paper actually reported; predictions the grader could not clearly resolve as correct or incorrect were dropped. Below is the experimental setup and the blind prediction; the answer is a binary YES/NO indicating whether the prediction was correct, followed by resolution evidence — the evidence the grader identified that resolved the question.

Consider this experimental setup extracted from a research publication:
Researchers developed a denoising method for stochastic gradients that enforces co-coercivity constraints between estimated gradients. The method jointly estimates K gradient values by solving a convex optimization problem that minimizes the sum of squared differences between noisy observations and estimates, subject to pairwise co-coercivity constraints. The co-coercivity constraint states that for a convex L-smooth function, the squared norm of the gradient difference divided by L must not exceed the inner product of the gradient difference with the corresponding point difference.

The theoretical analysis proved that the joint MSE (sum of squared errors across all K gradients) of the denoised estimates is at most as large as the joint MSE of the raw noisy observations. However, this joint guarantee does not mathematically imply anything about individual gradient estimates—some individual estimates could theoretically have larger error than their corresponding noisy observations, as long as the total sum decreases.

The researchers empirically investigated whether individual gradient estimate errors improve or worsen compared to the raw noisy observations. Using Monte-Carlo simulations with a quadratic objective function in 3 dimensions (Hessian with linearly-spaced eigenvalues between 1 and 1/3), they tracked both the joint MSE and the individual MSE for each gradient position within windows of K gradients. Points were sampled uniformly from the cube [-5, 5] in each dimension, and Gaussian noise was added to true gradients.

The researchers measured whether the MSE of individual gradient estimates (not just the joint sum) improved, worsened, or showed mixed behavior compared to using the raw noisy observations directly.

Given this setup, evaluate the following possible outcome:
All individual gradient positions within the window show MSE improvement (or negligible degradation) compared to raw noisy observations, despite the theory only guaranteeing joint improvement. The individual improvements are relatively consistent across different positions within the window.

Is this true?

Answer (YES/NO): NO